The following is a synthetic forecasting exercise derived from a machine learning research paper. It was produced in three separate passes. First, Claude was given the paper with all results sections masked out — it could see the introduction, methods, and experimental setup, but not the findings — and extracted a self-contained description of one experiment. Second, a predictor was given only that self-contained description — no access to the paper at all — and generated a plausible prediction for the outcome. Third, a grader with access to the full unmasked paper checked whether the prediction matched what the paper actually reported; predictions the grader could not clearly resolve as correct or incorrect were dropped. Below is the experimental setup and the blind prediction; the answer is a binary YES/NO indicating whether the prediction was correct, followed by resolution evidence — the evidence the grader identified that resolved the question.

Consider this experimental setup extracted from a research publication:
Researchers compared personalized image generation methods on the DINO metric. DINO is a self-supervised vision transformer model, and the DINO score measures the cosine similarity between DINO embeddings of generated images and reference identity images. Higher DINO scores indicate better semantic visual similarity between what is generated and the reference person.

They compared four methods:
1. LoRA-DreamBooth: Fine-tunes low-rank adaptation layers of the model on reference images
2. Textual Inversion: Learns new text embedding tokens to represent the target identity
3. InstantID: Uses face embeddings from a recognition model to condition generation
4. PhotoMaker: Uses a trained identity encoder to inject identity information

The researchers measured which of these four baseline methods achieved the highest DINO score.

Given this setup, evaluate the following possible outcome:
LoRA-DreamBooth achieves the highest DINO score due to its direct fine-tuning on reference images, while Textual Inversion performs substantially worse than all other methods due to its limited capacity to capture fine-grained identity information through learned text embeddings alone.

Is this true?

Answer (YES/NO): YES